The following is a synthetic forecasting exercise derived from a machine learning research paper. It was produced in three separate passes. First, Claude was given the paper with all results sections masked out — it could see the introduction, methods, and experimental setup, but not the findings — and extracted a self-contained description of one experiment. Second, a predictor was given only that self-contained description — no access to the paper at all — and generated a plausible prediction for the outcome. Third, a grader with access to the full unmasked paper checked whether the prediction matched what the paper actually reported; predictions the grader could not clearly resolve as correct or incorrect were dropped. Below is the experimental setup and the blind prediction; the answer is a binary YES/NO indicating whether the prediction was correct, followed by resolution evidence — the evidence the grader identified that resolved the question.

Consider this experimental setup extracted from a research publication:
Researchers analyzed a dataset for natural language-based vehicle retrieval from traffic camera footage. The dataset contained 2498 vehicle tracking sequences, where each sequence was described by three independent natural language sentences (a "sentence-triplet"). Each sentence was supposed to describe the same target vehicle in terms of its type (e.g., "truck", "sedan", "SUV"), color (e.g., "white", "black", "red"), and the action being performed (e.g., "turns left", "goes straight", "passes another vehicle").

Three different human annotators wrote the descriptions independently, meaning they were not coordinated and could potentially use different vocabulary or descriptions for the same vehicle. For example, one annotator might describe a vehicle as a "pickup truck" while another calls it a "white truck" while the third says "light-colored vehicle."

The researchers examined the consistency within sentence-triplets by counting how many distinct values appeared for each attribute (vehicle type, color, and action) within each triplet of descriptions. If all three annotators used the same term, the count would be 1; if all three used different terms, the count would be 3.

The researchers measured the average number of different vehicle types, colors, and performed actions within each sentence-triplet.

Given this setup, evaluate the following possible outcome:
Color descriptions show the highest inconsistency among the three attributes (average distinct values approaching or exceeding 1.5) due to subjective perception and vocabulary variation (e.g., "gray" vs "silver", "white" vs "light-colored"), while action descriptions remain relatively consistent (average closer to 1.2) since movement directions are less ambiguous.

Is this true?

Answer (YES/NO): NO